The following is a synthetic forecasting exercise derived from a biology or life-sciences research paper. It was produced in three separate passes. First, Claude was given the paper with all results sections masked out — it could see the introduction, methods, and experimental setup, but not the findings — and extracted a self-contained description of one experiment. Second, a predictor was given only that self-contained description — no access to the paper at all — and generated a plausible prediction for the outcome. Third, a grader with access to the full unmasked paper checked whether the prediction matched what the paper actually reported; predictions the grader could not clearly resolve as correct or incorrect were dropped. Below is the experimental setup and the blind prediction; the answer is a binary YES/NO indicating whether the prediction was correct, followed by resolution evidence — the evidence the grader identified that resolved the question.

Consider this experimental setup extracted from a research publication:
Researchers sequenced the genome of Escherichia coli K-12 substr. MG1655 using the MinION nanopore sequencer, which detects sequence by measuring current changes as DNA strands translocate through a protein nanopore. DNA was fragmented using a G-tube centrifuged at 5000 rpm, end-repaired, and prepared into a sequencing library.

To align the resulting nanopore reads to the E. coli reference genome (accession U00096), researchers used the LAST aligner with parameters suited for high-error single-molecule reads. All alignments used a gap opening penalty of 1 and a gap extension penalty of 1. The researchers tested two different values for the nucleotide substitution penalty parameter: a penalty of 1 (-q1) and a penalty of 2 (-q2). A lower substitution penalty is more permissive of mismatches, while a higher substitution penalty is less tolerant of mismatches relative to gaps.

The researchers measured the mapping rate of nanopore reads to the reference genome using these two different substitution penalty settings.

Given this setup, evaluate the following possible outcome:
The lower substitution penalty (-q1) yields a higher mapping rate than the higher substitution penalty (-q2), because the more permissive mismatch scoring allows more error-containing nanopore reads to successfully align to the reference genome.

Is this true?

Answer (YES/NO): YES